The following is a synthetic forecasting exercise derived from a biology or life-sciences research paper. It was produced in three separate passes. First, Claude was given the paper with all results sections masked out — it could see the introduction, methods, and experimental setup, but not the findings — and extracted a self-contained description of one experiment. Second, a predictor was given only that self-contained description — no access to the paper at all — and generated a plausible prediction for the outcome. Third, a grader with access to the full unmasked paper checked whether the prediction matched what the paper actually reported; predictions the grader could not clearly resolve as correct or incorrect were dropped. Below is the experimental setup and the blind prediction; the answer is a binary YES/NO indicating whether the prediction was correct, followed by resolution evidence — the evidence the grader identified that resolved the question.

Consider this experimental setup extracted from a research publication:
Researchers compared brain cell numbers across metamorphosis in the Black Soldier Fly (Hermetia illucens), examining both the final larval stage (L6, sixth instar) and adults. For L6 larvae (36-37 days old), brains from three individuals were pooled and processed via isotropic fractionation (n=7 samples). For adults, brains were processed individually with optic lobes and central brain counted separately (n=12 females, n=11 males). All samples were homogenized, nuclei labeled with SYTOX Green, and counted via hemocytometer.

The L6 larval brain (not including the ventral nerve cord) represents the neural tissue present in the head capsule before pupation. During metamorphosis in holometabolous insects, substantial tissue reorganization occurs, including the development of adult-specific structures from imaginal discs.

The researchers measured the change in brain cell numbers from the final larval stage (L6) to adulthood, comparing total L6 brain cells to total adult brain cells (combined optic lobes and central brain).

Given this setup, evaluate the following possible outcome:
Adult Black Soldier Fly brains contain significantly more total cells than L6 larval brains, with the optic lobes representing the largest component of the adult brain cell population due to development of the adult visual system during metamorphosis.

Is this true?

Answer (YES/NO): YES